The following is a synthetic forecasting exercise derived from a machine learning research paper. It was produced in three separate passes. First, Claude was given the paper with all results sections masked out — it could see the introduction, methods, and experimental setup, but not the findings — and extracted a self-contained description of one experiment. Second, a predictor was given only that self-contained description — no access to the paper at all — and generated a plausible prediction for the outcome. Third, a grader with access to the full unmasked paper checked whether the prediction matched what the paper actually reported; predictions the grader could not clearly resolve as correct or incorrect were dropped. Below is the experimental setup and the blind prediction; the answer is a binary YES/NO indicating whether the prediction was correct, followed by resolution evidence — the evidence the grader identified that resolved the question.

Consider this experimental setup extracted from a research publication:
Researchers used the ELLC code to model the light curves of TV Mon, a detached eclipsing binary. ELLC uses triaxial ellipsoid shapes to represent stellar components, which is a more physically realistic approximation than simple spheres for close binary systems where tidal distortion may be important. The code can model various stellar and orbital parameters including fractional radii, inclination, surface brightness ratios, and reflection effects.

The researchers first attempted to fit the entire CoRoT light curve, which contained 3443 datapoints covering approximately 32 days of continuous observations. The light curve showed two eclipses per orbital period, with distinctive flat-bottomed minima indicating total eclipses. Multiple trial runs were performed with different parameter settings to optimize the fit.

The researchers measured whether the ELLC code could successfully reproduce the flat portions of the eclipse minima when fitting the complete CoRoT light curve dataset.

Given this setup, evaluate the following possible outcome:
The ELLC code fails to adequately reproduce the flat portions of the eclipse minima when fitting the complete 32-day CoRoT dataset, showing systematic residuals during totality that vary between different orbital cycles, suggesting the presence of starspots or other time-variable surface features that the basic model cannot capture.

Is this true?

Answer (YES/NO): YES